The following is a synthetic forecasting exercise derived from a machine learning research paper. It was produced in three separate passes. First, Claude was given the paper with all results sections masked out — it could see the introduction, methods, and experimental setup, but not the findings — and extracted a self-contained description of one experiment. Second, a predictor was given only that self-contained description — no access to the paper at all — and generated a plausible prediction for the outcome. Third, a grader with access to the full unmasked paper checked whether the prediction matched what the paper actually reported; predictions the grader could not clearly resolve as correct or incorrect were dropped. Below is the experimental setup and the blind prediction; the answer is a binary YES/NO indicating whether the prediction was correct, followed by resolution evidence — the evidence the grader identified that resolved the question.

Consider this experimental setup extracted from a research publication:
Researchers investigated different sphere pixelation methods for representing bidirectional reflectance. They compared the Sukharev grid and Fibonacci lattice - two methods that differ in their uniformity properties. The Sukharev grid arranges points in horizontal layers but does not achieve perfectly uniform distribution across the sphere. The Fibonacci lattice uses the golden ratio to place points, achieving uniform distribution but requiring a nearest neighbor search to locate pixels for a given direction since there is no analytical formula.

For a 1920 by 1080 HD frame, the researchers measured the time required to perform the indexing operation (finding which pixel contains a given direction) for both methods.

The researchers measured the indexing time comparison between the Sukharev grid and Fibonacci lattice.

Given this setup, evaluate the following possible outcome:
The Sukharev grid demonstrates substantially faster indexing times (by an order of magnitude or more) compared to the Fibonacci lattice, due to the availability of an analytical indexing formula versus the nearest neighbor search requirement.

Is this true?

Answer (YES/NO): NO